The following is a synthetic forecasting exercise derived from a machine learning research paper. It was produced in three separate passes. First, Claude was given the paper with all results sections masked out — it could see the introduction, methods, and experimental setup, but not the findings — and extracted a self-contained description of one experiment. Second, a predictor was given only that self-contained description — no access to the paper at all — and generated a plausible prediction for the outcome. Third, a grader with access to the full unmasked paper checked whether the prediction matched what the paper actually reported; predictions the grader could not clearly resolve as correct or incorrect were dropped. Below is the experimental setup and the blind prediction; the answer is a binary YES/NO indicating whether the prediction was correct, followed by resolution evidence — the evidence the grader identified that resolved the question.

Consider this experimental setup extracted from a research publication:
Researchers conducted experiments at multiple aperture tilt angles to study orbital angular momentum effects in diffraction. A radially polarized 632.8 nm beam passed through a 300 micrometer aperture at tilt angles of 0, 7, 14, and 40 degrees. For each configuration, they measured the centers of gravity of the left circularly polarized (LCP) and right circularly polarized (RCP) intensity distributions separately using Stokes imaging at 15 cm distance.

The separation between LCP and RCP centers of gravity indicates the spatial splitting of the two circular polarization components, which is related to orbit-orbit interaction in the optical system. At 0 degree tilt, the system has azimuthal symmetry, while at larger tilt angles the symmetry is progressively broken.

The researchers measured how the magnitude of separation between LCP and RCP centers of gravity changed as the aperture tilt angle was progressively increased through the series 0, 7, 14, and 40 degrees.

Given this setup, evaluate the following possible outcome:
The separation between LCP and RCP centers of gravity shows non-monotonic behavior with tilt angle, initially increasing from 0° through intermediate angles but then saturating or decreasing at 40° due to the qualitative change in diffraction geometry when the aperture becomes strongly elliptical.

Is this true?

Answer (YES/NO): NO